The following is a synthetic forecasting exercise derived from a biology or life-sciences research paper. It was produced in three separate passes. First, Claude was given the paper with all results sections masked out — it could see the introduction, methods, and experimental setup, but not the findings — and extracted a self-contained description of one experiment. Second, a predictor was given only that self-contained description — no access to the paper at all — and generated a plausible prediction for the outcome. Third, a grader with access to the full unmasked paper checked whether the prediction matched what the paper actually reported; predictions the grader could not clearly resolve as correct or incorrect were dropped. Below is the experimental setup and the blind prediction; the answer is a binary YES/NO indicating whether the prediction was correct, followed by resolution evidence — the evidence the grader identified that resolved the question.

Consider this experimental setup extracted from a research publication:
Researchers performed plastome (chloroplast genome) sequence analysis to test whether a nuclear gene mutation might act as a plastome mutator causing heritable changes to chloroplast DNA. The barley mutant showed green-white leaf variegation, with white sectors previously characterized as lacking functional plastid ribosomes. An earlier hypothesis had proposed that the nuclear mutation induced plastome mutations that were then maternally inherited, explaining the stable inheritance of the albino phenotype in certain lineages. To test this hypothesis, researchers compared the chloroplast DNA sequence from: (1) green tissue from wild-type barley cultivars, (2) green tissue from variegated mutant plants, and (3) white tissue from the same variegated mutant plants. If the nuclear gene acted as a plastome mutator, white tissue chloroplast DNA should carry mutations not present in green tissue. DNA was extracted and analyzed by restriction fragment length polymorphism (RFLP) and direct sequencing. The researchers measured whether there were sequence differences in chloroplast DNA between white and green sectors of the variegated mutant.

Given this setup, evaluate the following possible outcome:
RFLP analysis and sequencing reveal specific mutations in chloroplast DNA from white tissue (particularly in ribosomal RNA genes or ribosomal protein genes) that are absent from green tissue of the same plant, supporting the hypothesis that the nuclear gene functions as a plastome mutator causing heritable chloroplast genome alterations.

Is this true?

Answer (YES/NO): NO